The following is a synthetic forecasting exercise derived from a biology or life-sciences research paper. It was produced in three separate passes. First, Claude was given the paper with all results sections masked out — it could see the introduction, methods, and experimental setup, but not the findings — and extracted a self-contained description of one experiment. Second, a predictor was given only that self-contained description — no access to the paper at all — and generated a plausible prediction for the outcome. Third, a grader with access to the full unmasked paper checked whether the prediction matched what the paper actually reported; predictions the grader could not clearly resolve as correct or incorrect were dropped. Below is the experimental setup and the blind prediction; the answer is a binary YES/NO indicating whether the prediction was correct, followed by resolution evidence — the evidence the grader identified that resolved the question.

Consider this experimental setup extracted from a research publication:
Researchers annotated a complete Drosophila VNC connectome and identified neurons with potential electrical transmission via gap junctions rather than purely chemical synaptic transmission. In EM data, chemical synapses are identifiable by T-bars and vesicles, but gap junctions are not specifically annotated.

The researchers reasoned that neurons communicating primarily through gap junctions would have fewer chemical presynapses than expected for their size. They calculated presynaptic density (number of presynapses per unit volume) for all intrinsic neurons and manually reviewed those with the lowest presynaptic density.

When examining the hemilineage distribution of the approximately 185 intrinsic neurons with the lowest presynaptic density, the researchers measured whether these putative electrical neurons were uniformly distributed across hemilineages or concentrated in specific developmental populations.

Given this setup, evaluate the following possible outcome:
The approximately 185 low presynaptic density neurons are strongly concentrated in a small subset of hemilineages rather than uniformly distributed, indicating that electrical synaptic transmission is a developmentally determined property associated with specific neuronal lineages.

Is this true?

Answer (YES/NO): YES